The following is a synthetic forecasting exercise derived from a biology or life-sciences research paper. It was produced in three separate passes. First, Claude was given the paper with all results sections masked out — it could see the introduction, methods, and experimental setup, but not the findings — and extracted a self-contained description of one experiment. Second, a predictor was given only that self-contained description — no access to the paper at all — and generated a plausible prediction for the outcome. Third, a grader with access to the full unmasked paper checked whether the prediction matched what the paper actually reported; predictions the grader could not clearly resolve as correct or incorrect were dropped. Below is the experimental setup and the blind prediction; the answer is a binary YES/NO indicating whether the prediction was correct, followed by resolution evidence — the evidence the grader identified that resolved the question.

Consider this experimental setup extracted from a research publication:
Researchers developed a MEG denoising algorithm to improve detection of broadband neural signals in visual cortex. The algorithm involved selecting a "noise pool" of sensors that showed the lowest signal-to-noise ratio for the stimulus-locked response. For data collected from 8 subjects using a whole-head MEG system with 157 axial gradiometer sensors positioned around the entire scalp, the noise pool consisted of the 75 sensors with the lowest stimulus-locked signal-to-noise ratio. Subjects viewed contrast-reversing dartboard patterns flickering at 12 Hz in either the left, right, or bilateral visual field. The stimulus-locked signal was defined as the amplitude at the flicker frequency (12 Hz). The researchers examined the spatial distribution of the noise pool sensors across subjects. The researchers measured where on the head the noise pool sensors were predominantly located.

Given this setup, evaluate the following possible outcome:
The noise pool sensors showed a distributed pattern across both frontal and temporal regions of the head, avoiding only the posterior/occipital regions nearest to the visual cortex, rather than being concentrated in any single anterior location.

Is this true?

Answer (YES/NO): NO